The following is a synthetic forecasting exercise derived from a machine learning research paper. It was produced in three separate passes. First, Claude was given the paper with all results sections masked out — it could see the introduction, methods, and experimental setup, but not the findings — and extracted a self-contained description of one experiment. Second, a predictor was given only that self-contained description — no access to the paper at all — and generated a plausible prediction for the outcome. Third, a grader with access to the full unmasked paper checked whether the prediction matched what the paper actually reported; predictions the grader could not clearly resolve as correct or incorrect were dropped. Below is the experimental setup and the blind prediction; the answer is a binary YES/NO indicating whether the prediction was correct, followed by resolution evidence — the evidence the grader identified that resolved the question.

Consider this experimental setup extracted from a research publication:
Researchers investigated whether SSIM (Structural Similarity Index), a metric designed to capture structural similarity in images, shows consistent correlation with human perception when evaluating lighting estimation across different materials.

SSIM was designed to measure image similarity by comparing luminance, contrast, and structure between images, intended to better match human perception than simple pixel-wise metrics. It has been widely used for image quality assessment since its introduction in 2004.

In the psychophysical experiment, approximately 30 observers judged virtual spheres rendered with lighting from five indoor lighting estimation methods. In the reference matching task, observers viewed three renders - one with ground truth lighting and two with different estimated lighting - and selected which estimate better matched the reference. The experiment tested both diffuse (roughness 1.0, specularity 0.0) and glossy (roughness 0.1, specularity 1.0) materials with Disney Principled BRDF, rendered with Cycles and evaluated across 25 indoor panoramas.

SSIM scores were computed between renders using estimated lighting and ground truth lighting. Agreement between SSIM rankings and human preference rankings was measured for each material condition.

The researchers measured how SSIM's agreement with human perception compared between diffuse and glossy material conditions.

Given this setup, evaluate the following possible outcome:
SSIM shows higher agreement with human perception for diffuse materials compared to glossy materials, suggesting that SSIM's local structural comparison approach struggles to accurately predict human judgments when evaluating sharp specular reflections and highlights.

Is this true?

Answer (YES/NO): YES